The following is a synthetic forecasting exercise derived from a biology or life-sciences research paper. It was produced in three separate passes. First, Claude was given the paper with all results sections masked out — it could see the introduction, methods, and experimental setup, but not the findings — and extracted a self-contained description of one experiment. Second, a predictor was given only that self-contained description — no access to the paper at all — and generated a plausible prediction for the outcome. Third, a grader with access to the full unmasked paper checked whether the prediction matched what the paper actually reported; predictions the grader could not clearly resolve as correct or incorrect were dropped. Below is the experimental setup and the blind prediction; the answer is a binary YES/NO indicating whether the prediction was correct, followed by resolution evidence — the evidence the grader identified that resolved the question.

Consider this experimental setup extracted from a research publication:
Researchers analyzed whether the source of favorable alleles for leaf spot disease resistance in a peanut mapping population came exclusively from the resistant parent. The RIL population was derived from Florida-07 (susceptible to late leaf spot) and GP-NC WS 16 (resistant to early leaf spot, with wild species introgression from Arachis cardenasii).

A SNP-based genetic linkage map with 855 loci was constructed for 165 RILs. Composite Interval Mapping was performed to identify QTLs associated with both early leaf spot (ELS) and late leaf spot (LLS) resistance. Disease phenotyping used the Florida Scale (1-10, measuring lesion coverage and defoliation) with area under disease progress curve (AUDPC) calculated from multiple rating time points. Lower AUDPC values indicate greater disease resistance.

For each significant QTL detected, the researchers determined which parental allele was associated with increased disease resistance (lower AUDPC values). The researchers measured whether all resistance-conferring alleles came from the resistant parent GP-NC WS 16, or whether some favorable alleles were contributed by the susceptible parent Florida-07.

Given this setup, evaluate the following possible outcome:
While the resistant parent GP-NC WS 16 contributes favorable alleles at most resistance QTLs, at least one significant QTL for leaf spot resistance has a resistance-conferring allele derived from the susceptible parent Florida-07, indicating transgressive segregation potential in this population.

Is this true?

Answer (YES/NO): YES